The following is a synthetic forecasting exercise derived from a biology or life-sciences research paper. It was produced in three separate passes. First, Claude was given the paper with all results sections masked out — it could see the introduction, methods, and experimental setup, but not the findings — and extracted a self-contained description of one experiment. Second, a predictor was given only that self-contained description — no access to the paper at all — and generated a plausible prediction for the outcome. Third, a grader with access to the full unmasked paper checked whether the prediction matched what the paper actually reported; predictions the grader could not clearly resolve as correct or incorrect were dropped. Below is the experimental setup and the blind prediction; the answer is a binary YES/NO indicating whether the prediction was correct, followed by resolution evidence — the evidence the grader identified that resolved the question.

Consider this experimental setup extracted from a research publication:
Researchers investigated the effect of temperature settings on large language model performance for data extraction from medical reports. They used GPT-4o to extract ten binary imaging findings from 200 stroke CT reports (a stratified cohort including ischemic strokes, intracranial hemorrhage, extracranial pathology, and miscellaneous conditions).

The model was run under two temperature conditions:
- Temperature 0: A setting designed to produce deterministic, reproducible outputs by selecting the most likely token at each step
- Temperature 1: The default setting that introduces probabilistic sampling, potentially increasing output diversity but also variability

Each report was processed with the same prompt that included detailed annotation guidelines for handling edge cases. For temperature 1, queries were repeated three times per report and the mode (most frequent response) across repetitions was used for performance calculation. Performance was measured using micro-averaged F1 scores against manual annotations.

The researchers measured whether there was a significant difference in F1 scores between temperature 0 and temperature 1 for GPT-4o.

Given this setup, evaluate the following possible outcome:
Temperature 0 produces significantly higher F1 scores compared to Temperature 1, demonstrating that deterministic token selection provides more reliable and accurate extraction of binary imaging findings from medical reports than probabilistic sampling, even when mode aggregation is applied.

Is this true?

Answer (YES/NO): NO